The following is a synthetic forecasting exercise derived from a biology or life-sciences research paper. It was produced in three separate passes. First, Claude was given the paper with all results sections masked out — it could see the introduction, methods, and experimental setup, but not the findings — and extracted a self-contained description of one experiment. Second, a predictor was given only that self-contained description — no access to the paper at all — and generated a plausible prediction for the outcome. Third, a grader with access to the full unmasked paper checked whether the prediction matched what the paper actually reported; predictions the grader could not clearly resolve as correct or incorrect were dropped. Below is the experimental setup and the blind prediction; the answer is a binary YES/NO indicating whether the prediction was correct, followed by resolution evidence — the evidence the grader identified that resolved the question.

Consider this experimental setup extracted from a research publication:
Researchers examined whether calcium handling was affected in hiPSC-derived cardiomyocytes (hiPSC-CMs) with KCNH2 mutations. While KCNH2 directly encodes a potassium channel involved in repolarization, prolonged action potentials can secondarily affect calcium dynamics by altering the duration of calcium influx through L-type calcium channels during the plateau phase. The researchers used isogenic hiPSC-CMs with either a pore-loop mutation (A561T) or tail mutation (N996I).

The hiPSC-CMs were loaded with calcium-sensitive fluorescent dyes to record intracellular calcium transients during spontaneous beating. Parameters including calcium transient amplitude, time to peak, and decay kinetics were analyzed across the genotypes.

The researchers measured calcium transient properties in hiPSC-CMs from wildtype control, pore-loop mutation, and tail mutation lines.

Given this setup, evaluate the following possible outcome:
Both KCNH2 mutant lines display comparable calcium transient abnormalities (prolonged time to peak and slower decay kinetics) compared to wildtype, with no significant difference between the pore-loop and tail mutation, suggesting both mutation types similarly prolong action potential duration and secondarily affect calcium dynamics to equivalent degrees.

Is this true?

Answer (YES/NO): NO